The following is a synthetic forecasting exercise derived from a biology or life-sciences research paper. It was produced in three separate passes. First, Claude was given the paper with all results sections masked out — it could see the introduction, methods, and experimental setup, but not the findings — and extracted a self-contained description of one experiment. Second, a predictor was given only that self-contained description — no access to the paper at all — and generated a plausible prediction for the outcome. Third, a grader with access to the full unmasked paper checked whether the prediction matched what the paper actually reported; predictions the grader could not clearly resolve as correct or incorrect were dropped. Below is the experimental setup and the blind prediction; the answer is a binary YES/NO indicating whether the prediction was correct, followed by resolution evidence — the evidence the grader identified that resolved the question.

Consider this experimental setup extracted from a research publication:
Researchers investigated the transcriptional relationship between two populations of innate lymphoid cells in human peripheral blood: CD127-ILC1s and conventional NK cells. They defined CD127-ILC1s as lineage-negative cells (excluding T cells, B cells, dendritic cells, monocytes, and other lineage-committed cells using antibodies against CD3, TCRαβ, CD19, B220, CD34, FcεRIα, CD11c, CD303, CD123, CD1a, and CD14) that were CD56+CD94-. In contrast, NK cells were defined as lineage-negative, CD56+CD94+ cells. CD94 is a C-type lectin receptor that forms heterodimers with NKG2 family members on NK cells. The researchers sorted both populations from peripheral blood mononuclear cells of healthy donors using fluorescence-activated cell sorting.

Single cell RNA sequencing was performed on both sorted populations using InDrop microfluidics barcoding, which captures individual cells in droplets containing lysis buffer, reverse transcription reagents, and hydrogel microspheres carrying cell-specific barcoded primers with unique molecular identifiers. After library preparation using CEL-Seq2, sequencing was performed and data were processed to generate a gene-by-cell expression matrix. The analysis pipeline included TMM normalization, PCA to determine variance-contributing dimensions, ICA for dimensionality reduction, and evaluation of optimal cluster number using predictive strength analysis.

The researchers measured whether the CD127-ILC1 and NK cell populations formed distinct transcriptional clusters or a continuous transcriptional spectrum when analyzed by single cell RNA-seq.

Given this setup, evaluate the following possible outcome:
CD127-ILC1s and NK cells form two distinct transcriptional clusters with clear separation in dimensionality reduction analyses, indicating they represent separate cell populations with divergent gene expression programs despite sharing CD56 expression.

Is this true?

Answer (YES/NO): NO